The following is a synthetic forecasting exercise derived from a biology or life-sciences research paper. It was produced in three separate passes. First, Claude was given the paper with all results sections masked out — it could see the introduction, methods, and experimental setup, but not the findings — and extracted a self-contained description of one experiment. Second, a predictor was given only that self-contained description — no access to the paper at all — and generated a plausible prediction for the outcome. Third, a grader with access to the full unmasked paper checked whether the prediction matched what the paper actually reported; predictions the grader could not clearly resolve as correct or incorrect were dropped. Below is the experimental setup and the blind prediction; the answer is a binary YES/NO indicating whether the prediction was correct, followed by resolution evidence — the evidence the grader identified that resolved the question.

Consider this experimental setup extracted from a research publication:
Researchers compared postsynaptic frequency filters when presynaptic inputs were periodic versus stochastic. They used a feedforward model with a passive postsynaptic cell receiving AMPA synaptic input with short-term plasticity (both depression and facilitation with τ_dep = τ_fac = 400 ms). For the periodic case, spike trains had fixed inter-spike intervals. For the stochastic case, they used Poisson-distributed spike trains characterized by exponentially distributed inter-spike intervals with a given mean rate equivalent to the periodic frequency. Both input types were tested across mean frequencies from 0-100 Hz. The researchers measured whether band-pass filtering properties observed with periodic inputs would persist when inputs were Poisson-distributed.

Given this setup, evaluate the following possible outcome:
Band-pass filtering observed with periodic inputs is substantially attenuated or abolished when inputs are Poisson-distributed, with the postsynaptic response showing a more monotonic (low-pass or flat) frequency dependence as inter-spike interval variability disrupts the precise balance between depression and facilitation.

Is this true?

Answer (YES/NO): NO